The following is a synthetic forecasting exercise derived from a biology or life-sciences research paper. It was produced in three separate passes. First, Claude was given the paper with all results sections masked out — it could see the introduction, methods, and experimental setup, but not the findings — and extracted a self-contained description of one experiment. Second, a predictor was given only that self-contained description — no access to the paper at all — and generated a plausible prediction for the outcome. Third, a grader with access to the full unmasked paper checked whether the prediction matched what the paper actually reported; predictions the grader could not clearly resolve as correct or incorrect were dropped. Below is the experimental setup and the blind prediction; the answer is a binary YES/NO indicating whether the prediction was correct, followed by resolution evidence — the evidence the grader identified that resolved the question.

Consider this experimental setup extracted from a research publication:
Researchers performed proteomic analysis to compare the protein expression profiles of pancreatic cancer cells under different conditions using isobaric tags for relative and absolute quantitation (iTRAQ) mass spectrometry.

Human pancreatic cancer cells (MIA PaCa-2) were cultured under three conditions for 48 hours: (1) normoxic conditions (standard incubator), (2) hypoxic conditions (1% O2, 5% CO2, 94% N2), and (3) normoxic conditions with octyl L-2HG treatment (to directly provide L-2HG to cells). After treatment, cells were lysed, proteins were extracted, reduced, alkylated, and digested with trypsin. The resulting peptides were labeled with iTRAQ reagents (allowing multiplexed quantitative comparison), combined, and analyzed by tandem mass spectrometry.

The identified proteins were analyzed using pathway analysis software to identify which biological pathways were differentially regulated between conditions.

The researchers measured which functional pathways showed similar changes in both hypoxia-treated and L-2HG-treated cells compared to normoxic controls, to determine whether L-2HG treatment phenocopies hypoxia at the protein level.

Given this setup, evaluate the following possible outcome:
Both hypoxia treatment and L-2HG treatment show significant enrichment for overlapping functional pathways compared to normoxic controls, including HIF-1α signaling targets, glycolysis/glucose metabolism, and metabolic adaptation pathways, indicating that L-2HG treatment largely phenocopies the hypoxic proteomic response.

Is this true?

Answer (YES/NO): NO